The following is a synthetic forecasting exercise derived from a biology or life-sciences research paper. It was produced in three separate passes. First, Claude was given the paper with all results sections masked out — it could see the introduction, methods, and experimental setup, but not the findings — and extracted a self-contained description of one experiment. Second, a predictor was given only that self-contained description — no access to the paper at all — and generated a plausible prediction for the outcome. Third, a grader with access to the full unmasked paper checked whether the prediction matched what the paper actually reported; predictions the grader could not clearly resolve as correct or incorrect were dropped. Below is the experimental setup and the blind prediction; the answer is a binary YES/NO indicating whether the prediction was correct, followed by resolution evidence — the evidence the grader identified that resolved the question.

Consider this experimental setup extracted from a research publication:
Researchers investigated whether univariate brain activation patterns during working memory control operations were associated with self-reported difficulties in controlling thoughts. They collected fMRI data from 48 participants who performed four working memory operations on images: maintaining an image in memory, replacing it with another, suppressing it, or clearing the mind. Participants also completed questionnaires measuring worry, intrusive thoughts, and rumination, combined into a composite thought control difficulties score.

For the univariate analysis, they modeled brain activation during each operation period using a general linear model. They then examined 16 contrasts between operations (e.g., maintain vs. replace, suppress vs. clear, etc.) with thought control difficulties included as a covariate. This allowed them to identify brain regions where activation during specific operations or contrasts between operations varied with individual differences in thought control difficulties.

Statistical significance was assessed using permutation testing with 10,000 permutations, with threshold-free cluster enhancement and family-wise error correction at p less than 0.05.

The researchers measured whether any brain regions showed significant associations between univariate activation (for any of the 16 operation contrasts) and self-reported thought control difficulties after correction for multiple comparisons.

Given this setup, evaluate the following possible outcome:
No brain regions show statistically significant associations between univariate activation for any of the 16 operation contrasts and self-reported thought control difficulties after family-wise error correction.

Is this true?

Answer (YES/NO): NO